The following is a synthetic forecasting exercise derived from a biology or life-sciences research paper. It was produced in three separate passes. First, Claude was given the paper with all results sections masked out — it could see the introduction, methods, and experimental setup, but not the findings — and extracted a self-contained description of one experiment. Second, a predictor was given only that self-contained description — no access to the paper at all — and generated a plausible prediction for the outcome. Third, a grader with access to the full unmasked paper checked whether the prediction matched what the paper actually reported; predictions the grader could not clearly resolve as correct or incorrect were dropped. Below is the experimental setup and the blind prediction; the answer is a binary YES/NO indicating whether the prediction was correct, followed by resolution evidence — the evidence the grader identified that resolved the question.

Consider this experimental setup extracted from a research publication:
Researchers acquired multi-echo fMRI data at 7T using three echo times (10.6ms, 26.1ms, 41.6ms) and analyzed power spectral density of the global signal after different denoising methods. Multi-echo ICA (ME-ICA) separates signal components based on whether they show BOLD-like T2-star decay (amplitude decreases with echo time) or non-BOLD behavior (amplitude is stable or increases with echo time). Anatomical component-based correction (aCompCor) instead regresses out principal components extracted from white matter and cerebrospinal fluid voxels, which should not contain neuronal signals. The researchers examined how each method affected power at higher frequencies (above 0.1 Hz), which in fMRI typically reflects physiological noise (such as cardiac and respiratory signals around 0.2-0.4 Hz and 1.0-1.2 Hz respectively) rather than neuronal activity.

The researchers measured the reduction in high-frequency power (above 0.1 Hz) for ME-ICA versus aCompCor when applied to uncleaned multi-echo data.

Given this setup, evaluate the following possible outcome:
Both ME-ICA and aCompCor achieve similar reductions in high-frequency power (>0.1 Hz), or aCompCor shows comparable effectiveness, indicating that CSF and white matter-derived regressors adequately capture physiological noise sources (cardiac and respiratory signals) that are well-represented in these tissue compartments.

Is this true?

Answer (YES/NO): NO